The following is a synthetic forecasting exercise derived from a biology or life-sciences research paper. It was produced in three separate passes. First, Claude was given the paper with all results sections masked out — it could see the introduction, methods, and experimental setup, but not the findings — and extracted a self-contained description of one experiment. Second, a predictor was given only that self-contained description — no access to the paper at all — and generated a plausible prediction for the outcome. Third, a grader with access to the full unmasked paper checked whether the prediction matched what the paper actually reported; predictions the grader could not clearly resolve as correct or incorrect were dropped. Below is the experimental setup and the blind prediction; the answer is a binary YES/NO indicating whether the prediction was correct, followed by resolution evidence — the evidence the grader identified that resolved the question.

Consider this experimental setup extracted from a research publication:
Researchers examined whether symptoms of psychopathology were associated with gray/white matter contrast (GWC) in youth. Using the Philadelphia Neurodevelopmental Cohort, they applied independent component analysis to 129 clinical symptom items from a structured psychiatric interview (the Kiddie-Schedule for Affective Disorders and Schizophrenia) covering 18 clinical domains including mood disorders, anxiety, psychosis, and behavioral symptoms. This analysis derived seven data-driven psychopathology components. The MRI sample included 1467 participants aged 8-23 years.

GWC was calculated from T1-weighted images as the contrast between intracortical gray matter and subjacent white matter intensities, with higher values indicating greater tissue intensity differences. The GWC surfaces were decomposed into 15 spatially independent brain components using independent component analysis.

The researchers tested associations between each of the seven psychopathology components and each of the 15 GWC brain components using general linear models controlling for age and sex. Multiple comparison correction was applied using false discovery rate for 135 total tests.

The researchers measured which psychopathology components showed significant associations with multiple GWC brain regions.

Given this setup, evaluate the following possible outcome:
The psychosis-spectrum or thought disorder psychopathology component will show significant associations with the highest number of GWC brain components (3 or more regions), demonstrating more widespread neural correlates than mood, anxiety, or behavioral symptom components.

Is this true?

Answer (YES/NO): NO